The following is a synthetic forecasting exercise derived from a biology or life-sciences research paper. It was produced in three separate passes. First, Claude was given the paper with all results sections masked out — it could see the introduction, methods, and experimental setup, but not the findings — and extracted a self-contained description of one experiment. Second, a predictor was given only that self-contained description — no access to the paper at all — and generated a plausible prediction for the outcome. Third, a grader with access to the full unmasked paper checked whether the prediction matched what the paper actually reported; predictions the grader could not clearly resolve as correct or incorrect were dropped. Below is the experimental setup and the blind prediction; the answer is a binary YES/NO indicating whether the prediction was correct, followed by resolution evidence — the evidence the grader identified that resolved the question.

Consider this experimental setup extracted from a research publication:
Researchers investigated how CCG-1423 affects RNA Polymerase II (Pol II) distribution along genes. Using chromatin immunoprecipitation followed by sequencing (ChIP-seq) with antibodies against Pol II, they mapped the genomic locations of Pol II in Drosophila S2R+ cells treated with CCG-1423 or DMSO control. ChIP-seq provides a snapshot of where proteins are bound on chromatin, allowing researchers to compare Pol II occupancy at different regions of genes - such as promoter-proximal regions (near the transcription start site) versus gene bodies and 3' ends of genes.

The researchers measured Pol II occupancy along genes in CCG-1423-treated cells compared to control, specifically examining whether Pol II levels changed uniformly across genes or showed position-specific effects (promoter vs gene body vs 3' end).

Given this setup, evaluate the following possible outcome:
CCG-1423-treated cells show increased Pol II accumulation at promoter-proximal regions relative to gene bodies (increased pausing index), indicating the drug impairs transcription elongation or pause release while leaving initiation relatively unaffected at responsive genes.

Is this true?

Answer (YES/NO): NO